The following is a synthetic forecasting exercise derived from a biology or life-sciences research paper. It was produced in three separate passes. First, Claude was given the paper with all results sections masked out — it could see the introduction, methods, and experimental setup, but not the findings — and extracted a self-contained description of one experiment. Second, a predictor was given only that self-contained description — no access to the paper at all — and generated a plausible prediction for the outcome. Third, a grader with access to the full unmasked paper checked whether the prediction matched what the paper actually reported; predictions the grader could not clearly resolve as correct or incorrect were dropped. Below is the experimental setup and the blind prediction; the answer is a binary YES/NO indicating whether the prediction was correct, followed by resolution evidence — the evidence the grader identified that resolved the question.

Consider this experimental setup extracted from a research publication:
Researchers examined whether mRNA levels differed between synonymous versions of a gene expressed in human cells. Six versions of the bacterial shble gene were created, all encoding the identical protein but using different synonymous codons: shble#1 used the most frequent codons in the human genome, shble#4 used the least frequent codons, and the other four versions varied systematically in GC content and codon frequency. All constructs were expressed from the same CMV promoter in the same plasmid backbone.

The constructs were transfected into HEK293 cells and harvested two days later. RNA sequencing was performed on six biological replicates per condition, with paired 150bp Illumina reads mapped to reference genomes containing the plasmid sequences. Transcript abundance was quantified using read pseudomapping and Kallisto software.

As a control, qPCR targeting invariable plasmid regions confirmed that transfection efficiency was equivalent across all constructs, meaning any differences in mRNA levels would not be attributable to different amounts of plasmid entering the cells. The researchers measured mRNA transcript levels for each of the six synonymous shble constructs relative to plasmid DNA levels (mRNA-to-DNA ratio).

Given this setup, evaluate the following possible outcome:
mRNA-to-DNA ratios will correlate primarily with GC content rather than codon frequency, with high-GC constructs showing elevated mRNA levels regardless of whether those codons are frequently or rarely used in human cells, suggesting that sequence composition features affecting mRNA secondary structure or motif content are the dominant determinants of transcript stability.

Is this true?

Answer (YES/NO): NO